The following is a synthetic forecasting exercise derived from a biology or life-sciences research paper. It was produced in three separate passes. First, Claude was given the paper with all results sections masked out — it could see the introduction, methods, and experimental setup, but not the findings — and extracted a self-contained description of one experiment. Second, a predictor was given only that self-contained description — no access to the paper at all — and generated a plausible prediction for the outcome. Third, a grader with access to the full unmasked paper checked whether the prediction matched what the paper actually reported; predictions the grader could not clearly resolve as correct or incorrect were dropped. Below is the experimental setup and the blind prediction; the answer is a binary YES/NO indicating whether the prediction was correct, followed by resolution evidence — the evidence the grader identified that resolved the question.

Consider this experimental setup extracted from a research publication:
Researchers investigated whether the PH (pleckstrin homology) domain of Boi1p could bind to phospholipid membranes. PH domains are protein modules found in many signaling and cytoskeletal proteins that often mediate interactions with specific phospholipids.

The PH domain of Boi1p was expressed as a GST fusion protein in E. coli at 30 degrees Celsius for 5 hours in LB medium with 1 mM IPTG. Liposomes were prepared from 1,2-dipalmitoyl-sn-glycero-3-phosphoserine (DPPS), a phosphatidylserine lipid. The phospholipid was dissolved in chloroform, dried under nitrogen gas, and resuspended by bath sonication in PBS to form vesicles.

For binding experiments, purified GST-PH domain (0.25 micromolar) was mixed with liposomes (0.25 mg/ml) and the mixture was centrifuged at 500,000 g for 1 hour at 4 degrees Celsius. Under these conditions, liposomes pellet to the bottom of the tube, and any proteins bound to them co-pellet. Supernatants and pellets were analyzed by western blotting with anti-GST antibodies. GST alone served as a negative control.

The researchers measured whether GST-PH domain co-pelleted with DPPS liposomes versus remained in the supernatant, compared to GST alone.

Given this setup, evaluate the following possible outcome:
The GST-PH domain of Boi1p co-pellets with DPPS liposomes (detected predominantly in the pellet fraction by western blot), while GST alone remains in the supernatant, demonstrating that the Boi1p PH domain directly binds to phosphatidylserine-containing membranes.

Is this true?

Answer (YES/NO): YES